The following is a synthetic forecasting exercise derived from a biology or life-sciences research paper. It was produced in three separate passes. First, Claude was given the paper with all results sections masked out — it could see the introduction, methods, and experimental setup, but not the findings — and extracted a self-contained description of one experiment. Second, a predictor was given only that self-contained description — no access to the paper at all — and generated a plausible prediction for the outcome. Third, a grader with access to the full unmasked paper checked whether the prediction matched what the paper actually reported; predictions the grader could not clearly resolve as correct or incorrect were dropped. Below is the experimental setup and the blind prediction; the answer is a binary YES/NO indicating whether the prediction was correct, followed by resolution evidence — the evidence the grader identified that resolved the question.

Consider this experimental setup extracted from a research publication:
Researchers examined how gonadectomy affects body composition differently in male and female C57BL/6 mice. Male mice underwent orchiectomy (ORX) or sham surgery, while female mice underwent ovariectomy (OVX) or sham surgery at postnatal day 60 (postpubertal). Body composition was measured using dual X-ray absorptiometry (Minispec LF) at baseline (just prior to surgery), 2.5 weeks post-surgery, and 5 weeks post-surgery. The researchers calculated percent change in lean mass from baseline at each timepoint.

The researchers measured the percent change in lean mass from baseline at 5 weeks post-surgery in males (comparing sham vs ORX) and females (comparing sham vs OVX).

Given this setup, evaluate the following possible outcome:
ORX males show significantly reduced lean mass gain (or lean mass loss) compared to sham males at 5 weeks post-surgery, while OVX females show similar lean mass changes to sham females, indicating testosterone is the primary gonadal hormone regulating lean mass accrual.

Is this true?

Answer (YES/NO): YES